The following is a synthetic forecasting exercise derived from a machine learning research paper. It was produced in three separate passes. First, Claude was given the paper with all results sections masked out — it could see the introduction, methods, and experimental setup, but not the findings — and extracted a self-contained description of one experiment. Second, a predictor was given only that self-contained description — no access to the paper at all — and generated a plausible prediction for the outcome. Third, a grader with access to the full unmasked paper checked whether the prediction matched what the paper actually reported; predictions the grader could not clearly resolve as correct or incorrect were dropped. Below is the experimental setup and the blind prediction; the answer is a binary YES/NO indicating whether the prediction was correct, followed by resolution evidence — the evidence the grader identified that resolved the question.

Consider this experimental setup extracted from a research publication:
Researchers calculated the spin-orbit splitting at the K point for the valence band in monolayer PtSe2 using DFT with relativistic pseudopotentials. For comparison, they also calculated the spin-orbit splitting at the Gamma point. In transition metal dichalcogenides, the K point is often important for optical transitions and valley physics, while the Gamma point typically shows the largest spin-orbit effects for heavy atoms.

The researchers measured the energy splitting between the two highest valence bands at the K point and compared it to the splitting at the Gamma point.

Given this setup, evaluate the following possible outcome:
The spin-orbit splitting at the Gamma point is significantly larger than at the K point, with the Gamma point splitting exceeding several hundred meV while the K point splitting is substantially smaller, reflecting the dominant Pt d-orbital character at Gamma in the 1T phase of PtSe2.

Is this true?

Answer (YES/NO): YES